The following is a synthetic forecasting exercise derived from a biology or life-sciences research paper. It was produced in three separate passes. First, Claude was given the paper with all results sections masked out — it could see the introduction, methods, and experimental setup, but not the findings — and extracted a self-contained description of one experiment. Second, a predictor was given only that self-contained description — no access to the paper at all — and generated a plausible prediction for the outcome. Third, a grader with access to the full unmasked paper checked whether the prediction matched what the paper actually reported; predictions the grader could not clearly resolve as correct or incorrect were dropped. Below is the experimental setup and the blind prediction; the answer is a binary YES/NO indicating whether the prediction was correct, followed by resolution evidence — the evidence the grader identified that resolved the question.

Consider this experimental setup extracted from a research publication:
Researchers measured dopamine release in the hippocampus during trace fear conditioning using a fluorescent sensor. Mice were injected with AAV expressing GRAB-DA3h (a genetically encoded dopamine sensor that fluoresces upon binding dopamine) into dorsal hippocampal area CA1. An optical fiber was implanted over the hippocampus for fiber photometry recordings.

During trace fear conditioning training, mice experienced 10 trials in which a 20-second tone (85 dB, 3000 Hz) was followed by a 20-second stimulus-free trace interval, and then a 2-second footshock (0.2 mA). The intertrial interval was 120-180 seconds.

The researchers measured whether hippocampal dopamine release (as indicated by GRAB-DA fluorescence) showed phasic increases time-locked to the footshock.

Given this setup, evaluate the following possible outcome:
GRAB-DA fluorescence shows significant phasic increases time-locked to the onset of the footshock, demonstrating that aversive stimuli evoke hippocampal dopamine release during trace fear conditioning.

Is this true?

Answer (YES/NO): YES